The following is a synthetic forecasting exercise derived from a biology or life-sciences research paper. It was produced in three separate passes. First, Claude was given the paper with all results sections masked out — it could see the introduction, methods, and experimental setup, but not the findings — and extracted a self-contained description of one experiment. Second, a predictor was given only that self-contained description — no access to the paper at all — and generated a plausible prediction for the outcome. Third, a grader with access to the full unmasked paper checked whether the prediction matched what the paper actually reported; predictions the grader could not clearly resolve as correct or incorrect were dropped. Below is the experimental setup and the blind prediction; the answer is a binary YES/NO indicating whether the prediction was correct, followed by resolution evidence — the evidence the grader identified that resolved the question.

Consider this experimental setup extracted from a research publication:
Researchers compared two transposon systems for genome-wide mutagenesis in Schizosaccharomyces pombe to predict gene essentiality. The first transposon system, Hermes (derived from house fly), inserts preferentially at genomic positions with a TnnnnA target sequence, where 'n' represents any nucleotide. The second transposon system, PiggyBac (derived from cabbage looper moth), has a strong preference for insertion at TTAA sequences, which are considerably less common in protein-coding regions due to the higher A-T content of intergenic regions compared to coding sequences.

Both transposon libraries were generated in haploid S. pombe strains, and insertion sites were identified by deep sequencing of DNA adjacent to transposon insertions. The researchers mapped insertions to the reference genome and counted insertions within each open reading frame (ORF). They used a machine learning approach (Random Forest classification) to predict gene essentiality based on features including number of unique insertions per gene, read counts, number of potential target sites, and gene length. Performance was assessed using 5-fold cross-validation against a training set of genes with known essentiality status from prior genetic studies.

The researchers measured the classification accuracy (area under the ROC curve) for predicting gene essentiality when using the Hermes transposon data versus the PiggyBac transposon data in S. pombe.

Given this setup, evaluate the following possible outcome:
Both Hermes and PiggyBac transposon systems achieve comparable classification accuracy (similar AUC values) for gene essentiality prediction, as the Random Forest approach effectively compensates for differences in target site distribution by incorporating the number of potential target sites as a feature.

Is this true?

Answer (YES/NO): NO